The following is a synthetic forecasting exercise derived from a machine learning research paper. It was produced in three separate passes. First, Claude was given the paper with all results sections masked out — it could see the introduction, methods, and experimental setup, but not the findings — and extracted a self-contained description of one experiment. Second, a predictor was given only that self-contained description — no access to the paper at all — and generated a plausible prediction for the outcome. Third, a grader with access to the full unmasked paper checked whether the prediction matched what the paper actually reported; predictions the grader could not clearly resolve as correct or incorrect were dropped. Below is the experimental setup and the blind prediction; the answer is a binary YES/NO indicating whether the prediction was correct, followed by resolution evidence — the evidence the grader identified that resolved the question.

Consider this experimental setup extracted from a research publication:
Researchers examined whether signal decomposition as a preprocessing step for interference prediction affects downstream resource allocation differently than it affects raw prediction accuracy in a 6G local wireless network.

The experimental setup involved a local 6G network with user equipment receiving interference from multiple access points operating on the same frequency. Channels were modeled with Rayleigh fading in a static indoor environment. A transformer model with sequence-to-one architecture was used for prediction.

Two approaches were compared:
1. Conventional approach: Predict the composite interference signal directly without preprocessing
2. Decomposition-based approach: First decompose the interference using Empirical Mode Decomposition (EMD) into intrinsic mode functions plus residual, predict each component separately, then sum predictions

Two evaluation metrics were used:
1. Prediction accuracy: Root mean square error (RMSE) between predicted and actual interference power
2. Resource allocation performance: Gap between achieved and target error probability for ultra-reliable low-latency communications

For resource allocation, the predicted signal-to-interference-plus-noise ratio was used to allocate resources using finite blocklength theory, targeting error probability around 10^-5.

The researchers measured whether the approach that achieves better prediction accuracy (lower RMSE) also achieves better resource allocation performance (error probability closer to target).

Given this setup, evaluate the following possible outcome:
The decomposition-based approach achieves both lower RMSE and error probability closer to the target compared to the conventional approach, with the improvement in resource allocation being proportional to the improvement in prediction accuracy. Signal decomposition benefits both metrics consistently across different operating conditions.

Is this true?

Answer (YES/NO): NO